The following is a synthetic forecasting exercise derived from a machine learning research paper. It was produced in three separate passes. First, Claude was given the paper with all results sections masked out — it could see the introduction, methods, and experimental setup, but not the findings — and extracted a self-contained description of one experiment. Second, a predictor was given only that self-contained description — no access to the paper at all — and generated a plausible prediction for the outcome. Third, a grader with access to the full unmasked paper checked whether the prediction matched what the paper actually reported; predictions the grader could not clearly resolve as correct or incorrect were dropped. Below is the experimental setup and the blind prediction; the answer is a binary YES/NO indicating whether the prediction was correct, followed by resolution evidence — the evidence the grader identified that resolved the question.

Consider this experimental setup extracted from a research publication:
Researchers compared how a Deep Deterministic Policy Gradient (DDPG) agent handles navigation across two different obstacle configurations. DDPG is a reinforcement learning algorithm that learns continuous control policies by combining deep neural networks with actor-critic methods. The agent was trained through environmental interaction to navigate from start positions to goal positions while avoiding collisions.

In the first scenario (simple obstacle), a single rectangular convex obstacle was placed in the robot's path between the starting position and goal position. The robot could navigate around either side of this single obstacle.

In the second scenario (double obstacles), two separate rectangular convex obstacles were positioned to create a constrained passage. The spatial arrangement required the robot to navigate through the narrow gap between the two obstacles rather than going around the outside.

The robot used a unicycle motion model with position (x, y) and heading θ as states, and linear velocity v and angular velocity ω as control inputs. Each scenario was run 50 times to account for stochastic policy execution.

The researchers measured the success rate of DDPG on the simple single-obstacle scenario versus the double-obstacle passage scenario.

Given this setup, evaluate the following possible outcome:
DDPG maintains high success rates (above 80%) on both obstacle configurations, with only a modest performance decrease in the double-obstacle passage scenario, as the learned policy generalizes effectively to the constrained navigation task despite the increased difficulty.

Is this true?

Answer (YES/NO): NO